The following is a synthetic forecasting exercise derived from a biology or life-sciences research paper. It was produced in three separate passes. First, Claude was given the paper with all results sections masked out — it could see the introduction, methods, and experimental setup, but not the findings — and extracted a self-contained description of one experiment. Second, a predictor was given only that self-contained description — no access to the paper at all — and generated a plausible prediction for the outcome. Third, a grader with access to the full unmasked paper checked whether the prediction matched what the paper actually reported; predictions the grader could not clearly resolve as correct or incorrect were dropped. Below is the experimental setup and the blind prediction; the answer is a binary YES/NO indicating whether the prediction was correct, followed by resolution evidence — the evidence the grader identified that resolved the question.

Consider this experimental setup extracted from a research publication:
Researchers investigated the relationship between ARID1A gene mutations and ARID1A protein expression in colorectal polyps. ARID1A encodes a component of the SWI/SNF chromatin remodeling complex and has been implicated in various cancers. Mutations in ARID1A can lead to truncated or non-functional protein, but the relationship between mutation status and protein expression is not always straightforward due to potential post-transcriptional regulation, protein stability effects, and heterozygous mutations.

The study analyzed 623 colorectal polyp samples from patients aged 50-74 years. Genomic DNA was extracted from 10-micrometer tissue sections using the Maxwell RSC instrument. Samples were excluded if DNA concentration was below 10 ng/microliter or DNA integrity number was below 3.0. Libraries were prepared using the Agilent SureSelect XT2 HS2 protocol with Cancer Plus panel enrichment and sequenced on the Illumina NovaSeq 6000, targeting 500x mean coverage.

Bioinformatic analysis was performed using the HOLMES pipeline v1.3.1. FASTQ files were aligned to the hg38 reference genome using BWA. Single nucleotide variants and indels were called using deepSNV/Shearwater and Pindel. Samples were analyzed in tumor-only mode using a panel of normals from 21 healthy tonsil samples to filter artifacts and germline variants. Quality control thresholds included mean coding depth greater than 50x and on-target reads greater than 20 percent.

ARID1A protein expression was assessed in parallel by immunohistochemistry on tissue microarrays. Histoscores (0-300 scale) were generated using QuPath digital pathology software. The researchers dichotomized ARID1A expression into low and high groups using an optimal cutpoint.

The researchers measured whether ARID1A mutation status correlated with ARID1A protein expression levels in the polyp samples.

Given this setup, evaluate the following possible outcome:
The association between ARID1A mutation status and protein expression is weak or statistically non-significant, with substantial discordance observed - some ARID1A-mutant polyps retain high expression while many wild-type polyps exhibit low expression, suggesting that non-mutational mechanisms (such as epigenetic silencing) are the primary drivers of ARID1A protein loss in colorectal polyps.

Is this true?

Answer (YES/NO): NO